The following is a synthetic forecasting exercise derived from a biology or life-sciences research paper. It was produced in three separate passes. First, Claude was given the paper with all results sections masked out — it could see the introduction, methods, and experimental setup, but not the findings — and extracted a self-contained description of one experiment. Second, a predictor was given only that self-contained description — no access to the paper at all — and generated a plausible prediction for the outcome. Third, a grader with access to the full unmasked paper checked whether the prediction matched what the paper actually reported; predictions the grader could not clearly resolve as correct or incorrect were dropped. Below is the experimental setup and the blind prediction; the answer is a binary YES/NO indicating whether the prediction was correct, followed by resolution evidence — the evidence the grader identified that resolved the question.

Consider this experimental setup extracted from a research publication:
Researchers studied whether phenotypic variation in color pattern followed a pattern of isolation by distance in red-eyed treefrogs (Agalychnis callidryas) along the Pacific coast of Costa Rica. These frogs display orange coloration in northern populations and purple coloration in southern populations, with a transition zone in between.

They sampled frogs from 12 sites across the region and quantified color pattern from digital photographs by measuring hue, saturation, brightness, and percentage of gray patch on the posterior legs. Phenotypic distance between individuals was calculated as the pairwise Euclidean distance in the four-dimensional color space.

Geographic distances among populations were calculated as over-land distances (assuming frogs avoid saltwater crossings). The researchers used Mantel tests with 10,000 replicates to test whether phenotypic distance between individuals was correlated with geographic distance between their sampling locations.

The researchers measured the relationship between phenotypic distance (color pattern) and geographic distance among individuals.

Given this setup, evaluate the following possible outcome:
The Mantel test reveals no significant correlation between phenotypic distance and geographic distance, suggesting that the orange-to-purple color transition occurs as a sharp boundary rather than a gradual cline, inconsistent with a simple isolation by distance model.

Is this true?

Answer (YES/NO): YES